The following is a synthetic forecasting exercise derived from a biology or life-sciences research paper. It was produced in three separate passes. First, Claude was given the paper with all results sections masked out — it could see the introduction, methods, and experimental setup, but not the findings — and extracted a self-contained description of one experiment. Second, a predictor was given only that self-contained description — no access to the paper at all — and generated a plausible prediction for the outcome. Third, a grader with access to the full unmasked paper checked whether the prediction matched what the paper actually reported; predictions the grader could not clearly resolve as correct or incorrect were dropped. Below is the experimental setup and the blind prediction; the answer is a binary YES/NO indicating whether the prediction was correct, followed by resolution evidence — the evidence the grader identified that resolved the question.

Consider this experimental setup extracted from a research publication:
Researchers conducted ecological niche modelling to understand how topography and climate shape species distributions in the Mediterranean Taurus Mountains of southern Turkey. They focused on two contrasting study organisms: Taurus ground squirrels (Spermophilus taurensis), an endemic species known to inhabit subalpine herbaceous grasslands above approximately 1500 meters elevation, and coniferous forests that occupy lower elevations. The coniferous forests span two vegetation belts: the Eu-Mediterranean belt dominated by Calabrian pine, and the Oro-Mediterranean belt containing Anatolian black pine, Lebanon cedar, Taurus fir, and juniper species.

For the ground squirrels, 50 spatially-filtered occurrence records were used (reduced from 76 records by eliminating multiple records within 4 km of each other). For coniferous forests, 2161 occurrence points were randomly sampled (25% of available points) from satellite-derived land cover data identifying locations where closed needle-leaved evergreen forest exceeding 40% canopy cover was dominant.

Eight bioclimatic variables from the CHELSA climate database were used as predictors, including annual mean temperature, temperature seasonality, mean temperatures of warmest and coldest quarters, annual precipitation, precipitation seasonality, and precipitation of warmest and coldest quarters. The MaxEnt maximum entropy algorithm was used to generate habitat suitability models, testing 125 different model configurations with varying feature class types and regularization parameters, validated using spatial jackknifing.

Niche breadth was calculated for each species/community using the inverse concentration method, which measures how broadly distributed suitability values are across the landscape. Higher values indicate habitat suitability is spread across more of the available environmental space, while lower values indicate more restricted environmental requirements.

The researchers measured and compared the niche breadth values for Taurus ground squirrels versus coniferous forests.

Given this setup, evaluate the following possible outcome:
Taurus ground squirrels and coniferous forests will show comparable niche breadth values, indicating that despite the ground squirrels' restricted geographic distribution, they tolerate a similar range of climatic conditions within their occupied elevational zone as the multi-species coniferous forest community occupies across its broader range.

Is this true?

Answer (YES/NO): NO